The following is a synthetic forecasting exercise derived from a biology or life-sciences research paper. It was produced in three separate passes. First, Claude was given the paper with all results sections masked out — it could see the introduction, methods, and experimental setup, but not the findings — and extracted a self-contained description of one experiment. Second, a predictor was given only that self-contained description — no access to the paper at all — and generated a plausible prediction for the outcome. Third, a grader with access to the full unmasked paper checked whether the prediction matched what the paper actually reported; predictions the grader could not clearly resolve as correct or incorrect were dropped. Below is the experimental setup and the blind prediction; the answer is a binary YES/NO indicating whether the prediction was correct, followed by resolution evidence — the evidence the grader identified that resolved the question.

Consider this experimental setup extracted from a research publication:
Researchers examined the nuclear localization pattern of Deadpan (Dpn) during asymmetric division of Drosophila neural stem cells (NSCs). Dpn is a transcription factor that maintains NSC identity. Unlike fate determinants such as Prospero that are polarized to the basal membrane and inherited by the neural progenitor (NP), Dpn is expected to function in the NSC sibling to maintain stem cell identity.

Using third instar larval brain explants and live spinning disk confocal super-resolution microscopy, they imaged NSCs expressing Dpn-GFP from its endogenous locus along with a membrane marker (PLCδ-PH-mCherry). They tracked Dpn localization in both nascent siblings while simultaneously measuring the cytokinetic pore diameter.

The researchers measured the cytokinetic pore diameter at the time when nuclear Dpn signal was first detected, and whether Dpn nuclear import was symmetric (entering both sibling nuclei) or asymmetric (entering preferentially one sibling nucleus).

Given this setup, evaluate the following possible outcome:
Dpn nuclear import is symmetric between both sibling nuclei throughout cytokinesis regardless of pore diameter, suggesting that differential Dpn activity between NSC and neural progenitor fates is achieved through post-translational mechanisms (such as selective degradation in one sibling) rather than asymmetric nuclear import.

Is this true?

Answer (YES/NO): NO